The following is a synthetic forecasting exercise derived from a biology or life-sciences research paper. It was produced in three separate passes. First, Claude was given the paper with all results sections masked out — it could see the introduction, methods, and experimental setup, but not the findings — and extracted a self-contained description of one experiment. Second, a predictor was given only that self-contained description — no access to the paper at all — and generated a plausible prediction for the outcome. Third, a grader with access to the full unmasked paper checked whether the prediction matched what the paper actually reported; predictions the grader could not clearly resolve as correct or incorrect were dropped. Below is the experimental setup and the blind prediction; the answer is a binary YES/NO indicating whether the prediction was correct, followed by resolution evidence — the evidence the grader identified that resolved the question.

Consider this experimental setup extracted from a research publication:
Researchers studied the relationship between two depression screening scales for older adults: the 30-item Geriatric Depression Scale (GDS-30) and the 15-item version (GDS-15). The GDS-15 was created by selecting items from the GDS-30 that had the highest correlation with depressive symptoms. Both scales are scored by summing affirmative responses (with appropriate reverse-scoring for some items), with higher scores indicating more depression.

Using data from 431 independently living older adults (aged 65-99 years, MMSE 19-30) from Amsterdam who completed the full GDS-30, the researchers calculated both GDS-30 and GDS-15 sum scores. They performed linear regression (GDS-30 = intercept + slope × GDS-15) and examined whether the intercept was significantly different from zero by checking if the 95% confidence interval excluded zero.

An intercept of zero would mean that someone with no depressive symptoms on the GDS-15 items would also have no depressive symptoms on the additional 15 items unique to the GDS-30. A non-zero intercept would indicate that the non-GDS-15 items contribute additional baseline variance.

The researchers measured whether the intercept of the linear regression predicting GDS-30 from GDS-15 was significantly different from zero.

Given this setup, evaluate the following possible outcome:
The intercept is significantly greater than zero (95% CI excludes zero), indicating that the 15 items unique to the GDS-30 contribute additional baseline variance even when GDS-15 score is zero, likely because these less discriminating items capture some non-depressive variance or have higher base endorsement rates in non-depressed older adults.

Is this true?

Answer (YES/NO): YES